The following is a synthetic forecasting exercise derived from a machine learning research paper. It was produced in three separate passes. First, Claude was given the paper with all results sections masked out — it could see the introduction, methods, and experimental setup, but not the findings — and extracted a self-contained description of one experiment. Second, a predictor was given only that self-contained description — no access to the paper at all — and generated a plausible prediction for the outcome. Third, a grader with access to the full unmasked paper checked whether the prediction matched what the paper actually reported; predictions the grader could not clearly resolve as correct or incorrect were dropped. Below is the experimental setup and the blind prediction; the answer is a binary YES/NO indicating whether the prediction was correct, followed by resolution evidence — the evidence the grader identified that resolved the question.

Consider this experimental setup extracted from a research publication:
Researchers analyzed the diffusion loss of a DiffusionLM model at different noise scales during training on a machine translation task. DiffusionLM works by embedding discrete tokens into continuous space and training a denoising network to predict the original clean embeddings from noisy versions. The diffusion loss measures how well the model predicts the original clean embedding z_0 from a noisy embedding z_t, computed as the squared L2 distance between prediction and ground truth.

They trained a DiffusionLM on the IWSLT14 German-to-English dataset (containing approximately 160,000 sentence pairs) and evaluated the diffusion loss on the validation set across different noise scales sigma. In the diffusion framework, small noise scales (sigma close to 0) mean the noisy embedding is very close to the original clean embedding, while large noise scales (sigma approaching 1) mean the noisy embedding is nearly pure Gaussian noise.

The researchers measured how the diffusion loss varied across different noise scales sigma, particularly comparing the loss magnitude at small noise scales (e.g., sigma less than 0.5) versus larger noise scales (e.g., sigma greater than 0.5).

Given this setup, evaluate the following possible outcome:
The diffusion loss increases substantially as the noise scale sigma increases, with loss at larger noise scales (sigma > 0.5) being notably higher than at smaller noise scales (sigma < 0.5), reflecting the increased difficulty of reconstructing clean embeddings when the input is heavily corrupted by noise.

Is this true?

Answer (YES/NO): YES